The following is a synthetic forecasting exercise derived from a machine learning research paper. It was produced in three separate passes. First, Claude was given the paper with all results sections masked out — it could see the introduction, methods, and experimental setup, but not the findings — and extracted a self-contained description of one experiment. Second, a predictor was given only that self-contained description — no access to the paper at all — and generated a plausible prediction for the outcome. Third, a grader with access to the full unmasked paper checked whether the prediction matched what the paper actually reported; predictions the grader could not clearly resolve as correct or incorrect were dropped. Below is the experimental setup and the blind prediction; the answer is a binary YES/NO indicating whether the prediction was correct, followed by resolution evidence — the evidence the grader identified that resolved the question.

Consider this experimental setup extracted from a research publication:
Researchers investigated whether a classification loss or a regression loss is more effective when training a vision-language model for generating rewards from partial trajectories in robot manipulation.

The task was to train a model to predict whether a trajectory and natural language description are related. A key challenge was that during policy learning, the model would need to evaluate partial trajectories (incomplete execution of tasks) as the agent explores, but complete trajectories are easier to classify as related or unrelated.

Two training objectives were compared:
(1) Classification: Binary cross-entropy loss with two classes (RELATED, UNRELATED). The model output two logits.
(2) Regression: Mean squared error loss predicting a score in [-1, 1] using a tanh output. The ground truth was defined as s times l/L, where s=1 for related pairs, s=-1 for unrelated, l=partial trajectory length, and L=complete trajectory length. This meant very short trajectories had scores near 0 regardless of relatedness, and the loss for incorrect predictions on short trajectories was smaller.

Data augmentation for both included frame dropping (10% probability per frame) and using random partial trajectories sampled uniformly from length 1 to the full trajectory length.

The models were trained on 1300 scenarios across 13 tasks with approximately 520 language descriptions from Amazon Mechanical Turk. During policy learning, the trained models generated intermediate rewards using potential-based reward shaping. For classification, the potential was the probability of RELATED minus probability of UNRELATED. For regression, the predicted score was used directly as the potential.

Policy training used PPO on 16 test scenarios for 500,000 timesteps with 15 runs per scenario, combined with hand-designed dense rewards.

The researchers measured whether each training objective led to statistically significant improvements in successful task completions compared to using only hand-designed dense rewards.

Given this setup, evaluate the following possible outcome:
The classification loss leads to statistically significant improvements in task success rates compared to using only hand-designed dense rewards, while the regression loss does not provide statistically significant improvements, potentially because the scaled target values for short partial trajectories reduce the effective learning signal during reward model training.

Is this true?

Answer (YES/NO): NO